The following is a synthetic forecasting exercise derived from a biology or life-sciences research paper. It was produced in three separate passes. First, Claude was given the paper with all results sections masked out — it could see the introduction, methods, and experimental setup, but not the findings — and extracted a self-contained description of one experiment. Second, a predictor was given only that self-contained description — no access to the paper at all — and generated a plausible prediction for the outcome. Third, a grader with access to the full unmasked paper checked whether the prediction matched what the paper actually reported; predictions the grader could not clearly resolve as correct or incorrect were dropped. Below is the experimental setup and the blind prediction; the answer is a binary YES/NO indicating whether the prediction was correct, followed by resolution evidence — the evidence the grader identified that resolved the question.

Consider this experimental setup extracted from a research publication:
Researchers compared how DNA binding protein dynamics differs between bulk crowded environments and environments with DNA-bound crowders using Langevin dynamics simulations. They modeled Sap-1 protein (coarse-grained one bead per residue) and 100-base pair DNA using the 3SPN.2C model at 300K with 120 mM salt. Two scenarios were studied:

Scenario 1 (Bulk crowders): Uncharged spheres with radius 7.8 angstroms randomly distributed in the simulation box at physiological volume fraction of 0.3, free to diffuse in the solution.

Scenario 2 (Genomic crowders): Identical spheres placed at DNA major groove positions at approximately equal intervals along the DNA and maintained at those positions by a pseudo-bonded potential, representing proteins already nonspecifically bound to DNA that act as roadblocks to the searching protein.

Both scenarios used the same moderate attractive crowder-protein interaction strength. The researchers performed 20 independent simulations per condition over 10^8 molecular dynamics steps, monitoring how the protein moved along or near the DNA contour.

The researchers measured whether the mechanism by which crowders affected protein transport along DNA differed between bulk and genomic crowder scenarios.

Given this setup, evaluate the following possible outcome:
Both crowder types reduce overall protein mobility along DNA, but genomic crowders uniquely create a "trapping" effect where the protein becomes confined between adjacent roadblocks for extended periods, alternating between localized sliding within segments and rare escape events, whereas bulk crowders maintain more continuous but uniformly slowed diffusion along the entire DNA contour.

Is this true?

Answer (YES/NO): NO